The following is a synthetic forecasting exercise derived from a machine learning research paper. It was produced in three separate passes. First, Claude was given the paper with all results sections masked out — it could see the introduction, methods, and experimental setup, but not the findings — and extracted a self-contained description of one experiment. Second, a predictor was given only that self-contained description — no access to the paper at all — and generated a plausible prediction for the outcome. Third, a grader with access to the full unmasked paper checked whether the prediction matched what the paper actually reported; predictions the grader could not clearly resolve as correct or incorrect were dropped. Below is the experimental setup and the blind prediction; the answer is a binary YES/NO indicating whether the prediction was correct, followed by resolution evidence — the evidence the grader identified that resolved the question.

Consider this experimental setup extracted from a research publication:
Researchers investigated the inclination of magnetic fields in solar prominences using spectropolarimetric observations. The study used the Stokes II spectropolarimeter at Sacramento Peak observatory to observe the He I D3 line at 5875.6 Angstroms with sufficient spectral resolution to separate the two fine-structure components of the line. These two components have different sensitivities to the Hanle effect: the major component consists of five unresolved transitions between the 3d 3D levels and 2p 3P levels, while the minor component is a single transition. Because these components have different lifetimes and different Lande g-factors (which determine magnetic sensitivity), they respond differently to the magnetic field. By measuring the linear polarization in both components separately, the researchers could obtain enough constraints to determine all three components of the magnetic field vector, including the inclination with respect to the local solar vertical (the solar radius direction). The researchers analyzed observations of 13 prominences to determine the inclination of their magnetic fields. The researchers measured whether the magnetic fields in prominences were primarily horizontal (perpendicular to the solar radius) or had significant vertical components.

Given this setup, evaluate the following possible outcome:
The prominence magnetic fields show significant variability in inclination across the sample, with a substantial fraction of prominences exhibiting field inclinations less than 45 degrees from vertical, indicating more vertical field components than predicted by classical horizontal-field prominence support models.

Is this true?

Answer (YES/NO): NO